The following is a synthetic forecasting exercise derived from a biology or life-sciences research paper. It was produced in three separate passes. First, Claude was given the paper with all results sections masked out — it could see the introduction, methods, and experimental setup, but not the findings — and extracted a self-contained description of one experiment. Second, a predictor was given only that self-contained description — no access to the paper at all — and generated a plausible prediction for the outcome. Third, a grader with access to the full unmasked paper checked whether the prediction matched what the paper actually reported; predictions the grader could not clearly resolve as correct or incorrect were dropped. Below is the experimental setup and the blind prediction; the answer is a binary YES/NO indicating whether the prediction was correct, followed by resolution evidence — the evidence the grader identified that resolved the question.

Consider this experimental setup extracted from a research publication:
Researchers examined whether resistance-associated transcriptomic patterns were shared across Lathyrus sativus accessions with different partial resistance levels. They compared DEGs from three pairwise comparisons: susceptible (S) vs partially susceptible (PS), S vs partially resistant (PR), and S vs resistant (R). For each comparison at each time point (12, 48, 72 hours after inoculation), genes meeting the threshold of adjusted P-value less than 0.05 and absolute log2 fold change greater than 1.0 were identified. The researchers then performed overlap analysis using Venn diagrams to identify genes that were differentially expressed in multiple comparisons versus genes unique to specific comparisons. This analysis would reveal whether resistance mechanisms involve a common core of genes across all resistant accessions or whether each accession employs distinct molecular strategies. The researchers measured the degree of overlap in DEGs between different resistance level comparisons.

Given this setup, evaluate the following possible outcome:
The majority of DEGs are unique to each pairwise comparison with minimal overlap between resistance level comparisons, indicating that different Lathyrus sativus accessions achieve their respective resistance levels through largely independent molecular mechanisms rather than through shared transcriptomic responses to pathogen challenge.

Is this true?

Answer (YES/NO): NO